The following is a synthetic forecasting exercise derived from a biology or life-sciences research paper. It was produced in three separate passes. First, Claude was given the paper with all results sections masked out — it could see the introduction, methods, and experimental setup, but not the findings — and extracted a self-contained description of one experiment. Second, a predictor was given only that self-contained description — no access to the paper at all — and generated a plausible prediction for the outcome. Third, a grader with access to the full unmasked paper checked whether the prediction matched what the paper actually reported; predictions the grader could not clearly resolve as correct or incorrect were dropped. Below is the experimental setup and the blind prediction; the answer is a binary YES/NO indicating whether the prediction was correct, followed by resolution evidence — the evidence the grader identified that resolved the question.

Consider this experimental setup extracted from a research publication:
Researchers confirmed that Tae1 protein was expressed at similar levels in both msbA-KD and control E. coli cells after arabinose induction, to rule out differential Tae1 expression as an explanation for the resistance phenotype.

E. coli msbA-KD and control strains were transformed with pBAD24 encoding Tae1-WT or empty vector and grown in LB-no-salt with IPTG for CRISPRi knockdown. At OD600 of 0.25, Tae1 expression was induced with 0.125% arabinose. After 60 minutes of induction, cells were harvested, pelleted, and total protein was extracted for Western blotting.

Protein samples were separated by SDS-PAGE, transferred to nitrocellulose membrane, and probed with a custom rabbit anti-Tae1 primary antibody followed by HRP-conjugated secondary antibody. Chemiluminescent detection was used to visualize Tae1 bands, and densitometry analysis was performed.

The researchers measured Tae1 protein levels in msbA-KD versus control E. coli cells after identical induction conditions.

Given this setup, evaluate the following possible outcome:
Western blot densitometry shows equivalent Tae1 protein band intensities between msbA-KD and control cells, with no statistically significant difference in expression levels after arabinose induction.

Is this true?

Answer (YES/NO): YES